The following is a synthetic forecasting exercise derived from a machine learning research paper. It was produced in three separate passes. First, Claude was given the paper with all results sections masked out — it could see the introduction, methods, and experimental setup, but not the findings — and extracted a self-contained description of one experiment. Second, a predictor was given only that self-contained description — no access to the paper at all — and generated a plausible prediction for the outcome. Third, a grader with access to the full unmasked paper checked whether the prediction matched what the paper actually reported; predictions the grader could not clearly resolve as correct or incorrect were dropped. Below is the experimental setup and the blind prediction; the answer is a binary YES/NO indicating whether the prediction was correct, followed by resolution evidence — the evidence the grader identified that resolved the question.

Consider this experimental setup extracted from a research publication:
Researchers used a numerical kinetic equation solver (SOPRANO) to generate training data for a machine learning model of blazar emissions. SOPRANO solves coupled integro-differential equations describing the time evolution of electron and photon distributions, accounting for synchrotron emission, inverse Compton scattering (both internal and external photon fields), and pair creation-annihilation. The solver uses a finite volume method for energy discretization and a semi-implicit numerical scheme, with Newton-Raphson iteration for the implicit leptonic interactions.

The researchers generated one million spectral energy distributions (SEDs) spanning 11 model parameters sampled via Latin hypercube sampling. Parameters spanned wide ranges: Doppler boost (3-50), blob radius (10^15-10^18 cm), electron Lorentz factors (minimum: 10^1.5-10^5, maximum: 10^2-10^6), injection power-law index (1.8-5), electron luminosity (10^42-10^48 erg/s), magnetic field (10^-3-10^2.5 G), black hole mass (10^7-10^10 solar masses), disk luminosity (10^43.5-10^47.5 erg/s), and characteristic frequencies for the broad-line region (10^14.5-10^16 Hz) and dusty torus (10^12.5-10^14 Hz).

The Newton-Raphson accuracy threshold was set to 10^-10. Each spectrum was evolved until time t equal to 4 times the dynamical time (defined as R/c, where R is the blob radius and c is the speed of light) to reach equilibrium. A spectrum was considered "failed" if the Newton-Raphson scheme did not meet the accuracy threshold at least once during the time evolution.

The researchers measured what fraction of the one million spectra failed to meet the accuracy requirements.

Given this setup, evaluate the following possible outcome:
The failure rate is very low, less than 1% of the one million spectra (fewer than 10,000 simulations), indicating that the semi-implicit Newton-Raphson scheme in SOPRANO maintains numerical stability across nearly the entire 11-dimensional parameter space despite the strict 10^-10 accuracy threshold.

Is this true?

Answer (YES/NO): YES